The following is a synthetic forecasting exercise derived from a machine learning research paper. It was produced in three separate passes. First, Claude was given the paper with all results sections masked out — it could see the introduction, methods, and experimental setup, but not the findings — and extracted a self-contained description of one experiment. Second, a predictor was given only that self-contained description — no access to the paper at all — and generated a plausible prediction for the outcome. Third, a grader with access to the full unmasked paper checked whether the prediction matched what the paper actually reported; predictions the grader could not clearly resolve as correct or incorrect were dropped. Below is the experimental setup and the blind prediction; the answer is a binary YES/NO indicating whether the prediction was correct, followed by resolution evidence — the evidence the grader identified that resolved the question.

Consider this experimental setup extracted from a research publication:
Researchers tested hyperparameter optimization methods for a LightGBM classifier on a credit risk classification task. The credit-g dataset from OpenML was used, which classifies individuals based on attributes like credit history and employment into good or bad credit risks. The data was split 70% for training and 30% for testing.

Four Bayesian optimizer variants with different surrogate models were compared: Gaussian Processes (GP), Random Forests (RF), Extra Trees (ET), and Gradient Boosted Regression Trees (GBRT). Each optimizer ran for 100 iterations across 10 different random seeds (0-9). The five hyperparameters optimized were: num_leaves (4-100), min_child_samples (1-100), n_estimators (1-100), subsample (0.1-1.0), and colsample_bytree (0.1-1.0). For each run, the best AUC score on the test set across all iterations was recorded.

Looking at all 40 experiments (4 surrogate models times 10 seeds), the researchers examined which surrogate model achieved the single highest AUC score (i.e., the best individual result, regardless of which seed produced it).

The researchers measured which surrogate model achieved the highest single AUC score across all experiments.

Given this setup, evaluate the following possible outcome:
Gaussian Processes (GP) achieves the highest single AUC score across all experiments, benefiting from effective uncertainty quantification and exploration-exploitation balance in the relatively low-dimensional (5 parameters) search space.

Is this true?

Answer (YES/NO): NO